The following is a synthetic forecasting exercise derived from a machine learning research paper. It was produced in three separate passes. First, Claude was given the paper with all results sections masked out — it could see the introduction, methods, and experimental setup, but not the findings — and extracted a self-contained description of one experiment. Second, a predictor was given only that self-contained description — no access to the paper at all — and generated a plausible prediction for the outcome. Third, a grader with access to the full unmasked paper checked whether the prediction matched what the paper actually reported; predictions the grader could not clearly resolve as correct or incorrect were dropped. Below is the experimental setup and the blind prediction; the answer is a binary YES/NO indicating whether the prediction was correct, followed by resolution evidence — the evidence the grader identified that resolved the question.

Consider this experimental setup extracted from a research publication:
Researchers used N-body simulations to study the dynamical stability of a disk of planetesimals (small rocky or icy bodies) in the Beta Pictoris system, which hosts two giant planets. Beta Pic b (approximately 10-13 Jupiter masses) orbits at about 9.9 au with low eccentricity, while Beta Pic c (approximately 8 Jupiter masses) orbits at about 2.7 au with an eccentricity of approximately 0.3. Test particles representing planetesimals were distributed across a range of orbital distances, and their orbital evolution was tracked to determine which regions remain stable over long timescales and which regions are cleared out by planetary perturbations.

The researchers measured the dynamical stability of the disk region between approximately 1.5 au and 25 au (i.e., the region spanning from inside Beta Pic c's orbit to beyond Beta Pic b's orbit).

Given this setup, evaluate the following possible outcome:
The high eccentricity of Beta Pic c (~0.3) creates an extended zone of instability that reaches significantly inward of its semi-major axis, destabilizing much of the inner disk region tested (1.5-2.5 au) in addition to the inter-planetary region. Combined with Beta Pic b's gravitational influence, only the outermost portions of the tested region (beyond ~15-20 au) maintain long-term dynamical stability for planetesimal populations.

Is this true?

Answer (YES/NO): NO